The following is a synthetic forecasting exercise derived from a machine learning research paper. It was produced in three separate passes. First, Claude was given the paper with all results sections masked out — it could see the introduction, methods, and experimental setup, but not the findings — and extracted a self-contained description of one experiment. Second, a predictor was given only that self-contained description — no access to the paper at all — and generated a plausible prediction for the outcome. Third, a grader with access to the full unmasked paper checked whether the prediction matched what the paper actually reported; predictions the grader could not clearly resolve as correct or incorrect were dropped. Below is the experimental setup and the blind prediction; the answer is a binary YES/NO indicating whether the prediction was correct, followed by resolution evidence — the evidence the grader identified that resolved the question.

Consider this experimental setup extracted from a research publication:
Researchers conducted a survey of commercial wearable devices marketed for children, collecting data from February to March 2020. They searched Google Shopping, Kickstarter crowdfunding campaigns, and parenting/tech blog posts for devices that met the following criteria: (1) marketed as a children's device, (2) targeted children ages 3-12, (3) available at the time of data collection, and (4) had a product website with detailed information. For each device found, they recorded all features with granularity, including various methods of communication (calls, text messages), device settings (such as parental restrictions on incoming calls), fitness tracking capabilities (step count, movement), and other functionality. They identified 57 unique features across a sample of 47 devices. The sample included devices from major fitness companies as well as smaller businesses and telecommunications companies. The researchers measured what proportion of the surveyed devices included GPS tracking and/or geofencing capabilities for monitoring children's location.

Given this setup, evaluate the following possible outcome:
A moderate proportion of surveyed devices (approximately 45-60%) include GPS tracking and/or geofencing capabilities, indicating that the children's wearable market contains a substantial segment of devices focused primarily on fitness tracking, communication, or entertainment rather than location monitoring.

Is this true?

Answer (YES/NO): NO